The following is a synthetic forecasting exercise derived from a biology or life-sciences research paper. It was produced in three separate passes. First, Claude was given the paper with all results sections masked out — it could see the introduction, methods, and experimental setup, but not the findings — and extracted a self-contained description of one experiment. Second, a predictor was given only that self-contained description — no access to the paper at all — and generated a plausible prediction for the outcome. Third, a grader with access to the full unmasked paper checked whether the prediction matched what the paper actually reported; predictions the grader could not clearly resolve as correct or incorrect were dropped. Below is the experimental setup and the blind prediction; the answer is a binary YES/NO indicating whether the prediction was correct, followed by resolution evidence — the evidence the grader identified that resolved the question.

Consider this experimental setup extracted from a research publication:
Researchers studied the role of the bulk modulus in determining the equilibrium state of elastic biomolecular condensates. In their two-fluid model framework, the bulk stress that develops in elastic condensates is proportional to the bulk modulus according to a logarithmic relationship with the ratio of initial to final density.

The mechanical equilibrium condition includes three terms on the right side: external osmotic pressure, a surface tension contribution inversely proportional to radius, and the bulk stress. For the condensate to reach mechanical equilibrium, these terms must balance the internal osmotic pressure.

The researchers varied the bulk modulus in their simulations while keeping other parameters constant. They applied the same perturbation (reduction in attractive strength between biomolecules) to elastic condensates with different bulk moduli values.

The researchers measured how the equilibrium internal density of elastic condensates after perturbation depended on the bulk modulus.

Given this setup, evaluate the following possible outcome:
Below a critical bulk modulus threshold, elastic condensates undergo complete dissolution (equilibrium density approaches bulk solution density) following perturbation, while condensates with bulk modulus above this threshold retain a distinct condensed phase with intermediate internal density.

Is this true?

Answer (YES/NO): YES